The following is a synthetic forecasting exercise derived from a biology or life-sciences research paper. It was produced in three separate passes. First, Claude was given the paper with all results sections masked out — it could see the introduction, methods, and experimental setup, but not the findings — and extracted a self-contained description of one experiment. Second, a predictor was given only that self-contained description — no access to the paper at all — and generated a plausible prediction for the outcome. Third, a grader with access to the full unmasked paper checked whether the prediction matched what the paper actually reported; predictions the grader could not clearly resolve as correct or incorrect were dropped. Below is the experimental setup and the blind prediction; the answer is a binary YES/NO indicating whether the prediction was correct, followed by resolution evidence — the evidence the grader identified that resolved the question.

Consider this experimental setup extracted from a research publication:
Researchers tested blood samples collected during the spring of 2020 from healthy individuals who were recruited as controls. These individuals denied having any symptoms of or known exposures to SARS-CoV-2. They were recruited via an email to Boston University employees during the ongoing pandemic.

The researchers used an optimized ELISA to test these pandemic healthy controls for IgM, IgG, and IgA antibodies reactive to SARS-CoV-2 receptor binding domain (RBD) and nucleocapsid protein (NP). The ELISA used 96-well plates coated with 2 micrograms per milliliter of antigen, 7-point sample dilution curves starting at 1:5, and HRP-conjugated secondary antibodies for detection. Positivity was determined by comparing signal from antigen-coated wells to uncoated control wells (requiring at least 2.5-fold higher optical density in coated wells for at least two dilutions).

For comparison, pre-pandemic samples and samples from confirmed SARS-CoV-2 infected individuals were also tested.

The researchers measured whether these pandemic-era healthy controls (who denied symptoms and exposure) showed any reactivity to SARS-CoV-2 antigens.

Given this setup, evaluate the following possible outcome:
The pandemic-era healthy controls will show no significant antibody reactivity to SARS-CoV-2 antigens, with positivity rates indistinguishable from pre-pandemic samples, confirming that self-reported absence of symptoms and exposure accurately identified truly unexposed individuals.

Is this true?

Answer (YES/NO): NO